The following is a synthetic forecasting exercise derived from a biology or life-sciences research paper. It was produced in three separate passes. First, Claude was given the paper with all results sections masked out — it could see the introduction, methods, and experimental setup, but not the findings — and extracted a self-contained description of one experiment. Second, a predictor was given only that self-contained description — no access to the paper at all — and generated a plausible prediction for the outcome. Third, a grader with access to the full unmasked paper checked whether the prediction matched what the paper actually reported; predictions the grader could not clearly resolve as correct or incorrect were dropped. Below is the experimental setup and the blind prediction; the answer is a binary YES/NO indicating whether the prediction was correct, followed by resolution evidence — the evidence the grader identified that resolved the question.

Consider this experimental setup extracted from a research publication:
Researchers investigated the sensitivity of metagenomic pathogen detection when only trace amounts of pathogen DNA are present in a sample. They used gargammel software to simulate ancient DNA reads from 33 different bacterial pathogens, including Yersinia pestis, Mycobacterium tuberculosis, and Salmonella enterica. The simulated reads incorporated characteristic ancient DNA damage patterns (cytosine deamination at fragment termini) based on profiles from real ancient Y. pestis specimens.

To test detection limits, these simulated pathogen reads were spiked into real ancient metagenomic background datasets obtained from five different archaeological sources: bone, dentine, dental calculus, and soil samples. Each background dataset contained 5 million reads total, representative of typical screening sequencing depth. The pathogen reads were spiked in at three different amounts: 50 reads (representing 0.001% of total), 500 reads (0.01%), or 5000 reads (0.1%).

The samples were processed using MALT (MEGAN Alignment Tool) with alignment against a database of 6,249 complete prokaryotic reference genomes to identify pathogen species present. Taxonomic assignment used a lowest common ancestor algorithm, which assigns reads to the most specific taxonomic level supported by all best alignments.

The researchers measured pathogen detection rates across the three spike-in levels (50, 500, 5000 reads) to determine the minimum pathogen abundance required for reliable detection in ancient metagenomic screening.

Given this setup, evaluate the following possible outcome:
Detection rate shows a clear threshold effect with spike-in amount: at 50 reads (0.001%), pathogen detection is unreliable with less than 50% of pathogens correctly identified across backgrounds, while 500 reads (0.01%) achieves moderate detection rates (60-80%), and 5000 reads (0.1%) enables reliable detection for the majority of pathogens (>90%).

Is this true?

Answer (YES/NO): NO